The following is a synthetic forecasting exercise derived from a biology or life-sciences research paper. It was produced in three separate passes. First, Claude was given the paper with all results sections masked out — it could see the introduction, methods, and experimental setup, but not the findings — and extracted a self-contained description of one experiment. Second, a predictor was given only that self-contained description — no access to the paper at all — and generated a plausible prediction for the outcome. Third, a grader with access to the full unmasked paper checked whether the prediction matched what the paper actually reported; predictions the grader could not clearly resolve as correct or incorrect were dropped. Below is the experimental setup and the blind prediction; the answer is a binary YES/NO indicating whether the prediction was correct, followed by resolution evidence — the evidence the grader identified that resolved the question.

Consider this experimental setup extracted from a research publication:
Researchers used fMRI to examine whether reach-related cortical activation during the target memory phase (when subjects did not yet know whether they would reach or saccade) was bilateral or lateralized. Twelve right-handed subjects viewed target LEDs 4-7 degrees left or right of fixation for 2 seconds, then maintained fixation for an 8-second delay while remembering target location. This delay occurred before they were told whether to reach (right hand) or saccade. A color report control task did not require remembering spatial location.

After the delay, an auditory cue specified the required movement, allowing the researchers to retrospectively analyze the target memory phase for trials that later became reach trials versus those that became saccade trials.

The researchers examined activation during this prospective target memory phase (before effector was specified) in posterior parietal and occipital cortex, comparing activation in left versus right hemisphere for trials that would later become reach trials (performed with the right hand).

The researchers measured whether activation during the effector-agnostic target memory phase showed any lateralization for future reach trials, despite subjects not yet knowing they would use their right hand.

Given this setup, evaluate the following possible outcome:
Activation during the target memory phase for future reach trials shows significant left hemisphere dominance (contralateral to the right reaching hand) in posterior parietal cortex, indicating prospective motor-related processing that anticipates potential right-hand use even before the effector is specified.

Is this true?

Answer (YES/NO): NO